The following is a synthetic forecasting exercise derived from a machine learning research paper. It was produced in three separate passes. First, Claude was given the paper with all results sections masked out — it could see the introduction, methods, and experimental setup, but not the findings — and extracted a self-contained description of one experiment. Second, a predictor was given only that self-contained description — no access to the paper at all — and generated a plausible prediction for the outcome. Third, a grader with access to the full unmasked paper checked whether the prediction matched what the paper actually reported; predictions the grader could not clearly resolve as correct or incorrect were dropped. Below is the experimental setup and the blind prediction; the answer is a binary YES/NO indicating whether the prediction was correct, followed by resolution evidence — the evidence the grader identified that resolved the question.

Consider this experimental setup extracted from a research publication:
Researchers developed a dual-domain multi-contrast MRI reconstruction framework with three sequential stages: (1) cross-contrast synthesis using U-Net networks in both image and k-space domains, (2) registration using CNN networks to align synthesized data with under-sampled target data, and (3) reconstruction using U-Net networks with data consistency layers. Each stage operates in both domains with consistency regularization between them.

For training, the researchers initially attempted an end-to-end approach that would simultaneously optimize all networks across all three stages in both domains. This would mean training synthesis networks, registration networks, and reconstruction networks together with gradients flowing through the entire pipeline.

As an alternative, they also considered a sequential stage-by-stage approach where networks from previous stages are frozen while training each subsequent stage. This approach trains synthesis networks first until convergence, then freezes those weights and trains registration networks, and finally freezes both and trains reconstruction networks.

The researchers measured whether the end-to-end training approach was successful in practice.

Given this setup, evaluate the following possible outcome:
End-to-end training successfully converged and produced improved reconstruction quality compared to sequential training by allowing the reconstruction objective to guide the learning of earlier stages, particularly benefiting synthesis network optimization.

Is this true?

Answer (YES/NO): NO